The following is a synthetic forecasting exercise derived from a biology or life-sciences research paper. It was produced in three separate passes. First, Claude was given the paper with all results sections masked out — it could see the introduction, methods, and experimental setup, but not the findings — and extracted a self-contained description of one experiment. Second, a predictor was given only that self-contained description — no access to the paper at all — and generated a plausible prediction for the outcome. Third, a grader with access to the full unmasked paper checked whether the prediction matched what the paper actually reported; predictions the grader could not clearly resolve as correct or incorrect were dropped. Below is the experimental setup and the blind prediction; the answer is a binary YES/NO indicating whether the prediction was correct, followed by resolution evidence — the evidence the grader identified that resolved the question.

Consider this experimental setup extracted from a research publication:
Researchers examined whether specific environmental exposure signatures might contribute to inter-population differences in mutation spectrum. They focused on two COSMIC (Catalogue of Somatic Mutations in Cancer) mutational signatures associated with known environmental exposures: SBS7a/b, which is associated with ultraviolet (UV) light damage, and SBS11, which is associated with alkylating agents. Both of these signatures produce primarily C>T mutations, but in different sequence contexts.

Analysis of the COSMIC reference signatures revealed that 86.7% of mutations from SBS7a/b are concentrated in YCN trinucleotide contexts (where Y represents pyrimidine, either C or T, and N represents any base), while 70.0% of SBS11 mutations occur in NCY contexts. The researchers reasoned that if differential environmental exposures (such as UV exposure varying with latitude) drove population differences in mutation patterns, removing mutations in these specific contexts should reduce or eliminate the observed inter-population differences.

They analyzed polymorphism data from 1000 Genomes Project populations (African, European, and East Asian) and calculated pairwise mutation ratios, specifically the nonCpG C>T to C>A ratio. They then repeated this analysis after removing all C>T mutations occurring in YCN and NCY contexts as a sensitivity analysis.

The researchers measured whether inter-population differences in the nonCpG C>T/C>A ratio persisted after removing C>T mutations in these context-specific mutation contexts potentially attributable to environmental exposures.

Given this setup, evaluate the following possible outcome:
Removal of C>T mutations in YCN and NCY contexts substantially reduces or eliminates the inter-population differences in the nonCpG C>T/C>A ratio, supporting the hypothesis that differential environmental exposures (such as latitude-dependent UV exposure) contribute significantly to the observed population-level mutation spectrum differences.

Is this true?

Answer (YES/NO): NO